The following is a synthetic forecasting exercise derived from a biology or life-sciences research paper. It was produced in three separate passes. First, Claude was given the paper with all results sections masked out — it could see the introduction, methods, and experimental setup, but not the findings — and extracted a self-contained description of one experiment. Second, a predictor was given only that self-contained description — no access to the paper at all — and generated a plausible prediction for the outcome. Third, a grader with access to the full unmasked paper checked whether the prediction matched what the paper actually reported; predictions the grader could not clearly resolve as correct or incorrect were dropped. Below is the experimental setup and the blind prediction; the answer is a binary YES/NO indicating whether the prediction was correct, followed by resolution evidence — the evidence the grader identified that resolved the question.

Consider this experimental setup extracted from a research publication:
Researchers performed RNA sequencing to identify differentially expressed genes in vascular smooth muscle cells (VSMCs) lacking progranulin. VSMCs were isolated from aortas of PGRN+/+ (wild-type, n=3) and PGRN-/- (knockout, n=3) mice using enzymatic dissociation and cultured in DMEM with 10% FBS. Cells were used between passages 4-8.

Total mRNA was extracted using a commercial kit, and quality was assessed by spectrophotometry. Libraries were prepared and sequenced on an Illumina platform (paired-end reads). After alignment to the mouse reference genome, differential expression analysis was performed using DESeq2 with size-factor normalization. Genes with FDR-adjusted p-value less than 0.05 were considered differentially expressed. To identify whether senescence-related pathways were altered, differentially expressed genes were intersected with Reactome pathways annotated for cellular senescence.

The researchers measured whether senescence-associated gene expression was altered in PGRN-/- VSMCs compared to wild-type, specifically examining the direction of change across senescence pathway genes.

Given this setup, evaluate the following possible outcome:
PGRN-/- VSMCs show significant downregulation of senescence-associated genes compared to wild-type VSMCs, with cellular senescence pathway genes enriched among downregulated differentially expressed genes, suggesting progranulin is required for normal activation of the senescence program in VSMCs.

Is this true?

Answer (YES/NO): NO